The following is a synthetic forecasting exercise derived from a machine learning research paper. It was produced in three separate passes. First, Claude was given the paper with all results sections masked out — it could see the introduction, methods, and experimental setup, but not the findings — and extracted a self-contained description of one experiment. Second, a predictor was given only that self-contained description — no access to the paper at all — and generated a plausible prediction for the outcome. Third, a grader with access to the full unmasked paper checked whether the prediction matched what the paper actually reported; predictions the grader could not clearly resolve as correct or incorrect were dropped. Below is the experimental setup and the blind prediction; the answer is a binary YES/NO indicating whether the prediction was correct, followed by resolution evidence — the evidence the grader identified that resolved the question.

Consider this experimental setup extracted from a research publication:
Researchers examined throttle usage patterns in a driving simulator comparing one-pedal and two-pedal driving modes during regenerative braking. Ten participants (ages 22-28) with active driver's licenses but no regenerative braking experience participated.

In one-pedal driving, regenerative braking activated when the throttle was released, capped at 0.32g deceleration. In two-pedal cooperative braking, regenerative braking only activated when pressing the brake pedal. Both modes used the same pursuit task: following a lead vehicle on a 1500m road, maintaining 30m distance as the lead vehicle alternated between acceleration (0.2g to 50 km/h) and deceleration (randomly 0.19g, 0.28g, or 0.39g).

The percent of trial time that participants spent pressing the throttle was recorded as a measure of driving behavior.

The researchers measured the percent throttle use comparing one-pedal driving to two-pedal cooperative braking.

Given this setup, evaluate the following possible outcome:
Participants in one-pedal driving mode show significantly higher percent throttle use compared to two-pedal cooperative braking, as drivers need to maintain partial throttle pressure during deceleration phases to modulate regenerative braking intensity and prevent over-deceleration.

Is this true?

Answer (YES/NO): YES